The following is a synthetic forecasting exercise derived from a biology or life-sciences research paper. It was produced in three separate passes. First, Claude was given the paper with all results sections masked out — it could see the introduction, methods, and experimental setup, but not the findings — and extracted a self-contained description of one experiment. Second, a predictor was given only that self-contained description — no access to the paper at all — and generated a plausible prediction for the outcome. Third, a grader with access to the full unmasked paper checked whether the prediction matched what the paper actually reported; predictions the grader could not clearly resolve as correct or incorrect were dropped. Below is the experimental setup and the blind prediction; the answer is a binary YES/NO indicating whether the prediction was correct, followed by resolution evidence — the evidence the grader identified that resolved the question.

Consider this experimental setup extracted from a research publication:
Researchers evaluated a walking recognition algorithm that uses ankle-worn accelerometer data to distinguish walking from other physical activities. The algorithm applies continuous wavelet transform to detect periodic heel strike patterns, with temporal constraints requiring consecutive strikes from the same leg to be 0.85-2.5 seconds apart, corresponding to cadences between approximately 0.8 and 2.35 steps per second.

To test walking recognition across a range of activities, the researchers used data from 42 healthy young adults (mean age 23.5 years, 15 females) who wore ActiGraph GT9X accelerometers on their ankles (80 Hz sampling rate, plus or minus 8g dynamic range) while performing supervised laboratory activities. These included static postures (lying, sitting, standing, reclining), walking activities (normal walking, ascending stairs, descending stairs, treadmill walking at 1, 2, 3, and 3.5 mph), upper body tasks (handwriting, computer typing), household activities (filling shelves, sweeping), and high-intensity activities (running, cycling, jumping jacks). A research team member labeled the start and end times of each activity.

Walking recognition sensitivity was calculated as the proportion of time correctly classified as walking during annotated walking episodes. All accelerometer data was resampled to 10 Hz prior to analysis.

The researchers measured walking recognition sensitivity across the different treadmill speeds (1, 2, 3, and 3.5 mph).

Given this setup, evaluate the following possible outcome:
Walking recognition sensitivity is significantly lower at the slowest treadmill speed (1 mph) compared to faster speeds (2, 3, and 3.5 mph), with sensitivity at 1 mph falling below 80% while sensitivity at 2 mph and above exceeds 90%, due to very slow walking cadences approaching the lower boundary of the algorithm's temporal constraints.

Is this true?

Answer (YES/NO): NO